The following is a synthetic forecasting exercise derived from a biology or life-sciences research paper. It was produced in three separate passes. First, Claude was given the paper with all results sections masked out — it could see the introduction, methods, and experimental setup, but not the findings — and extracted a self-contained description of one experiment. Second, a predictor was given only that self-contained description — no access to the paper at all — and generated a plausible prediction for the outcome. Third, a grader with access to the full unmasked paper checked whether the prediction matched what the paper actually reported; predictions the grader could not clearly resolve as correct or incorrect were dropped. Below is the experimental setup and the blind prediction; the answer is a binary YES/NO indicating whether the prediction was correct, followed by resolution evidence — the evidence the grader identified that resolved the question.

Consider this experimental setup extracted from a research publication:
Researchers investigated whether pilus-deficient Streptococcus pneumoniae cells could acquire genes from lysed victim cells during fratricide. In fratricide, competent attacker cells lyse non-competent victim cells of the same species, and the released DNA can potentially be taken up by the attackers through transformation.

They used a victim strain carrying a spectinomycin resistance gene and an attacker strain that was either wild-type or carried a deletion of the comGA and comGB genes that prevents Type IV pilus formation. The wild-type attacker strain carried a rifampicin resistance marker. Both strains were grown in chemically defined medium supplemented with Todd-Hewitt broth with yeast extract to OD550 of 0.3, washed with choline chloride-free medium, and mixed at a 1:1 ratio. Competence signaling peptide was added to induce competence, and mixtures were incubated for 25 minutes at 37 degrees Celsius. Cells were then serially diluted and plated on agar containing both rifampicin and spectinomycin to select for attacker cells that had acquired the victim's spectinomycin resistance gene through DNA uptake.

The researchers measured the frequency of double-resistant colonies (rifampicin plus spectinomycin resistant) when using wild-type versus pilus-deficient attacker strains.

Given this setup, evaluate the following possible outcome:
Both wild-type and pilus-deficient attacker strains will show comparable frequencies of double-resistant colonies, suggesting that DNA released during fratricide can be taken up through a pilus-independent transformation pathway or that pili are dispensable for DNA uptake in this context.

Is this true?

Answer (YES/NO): NO